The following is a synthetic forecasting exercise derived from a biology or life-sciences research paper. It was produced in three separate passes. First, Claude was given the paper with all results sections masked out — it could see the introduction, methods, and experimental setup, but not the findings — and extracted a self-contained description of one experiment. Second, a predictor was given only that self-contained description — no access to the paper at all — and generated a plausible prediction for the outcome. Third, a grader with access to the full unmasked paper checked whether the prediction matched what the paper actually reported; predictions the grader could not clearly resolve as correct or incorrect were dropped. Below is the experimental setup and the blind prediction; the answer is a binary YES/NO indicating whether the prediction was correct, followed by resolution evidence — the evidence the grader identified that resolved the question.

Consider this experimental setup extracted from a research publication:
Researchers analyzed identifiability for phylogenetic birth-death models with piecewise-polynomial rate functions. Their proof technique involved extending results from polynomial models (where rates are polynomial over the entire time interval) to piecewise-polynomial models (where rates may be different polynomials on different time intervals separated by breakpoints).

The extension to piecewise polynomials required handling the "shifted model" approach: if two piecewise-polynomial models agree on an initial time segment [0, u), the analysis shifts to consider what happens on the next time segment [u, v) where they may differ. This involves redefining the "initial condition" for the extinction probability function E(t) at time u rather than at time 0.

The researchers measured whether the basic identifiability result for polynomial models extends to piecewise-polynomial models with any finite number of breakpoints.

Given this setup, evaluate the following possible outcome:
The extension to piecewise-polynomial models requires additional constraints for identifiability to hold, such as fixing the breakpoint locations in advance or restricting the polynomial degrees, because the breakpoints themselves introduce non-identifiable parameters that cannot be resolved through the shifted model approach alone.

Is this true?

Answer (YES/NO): NO